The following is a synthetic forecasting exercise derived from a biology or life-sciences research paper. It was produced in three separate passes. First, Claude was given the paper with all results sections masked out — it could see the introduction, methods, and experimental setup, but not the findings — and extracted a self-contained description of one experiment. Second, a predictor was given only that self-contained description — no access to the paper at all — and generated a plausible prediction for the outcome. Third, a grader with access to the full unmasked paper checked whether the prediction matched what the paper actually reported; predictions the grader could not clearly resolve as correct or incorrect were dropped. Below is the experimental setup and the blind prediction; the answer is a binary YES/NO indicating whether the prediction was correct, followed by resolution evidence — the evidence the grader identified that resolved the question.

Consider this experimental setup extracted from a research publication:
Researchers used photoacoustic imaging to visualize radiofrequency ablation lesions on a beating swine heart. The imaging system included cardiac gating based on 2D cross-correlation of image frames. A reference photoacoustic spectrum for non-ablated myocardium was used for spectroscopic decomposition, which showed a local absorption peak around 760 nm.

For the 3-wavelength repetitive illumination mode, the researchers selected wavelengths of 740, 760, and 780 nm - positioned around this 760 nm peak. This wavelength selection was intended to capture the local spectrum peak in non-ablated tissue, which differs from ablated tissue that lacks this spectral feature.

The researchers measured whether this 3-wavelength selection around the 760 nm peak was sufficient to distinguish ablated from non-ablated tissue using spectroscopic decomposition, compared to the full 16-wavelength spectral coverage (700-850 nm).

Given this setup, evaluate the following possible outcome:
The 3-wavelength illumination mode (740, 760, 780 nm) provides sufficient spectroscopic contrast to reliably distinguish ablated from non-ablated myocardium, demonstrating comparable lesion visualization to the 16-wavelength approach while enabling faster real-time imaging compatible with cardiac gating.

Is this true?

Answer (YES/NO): YES